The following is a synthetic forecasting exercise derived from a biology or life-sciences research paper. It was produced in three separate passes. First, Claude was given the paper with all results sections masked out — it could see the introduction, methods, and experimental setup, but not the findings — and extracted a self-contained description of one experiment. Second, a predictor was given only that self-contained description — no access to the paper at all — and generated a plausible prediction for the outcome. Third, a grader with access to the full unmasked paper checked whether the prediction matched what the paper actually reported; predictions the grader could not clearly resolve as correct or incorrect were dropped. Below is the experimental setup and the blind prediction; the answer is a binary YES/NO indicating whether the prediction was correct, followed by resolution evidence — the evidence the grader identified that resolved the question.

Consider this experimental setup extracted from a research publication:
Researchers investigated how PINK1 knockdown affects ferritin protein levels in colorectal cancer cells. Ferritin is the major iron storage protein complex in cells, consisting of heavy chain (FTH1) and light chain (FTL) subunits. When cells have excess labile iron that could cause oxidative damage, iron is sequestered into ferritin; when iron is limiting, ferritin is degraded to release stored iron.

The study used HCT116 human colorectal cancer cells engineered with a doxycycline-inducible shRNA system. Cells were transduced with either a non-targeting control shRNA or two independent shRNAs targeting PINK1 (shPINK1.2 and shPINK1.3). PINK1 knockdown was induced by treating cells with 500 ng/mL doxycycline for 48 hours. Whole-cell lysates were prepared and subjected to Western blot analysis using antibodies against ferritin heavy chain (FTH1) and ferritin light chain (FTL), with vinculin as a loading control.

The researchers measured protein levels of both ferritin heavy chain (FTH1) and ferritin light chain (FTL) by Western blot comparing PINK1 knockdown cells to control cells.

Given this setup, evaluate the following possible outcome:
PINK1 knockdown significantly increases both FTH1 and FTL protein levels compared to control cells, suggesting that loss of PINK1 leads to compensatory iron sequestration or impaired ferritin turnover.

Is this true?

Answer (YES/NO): YES